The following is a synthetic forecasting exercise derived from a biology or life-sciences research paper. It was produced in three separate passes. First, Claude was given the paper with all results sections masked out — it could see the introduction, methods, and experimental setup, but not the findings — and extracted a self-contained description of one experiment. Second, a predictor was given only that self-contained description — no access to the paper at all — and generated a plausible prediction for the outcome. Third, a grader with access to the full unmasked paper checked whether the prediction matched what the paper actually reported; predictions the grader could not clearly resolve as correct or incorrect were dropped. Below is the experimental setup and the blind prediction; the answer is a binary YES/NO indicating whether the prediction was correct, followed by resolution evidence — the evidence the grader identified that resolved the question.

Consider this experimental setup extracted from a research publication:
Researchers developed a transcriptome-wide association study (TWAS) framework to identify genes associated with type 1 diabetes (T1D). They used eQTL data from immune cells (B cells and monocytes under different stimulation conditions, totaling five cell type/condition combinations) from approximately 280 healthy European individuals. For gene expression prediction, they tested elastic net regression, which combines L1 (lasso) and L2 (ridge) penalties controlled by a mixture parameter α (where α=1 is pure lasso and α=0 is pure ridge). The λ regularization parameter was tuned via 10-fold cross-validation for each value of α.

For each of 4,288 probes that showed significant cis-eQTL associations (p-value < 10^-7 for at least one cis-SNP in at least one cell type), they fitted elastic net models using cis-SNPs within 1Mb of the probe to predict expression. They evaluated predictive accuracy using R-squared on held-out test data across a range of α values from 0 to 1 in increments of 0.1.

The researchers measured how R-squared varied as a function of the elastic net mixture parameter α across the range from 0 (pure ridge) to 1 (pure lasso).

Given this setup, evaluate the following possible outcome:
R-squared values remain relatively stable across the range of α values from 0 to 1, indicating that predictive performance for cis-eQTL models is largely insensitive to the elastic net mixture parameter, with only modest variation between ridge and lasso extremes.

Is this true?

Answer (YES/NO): NO